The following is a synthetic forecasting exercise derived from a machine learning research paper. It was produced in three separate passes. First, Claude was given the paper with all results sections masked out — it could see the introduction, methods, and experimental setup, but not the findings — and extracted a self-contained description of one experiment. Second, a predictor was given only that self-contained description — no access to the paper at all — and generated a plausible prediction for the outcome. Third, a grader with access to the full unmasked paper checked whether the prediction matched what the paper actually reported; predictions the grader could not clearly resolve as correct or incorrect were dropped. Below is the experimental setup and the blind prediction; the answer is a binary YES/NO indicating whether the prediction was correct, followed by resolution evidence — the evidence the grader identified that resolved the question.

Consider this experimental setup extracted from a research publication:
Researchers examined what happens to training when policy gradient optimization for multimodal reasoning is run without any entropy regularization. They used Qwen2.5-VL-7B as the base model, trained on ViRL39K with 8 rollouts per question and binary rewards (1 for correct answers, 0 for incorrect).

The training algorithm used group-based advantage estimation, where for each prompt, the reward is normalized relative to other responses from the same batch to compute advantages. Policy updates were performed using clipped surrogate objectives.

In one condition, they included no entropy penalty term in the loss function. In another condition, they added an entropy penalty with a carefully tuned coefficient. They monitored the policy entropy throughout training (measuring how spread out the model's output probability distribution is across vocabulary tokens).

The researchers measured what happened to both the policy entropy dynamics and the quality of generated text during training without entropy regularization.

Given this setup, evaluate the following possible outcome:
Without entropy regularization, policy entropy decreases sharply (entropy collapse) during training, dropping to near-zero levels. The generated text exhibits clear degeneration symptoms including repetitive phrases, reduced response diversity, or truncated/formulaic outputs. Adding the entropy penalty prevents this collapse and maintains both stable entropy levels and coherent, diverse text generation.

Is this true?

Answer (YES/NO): NO